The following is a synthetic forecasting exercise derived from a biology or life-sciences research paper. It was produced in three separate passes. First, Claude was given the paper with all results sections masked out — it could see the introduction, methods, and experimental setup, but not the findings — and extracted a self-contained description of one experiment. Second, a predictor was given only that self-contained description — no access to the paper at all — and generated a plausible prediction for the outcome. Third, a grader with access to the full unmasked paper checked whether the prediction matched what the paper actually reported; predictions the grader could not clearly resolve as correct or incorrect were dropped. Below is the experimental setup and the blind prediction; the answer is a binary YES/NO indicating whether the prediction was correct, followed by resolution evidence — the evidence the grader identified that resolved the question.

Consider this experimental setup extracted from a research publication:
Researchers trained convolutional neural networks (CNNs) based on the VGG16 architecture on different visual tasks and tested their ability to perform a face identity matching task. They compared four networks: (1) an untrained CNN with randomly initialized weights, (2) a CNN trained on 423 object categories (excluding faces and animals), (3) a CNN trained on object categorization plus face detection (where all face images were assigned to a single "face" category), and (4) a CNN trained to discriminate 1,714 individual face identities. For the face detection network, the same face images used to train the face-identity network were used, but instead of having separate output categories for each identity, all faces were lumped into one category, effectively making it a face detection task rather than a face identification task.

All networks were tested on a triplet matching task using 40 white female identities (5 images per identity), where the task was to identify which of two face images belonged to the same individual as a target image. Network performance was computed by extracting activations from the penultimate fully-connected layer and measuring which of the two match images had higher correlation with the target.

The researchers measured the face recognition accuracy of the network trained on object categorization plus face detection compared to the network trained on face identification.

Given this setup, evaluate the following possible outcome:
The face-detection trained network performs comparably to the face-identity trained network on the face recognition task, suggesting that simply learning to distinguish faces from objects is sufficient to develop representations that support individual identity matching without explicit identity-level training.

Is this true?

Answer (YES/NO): NO